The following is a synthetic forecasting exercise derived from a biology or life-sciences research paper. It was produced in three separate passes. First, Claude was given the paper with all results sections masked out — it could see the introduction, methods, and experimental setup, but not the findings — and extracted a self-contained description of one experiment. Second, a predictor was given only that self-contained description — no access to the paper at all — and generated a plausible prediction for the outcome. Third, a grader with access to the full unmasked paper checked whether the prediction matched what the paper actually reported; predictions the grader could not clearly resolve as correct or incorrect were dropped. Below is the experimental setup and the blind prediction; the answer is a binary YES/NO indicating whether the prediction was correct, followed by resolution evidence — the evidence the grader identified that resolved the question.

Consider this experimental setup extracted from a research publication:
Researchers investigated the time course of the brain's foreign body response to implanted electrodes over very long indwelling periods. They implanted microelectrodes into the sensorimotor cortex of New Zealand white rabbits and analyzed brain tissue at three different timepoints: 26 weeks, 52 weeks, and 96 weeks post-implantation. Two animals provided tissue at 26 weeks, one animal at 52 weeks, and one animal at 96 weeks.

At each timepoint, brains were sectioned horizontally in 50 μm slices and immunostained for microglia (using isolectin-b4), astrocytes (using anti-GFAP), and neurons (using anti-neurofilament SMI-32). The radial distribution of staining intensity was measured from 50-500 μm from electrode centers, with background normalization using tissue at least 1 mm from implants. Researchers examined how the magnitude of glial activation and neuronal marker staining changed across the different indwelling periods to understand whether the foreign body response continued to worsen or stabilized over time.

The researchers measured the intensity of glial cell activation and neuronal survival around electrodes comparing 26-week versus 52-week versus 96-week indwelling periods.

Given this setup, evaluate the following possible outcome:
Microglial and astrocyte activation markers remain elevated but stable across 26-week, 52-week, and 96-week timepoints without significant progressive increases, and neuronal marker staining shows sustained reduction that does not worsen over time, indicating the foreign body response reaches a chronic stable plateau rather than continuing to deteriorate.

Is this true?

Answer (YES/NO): NO